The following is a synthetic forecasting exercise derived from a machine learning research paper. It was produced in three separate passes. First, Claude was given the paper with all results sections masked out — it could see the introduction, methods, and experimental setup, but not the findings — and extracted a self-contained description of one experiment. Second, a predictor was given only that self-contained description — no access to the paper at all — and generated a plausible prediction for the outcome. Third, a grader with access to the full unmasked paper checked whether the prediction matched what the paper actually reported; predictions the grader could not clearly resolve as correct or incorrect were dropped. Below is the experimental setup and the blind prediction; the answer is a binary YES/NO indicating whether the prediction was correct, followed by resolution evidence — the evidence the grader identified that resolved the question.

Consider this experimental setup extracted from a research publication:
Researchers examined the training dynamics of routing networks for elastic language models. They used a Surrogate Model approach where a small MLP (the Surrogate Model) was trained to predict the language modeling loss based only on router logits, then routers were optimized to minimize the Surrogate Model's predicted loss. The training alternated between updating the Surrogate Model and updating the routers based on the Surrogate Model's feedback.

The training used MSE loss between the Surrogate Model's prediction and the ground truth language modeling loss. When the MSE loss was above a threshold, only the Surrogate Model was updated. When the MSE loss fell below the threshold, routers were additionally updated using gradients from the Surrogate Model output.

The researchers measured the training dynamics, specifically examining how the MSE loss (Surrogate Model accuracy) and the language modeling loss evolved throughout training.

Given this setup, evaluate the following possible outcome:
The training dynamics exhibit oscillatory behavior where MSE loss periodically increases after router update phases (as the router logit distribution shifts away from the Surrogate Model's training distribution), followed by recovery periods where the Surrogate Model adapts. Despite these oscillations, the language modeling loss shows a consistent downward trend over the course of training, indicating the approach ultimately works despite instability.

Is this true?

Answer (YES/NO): NO